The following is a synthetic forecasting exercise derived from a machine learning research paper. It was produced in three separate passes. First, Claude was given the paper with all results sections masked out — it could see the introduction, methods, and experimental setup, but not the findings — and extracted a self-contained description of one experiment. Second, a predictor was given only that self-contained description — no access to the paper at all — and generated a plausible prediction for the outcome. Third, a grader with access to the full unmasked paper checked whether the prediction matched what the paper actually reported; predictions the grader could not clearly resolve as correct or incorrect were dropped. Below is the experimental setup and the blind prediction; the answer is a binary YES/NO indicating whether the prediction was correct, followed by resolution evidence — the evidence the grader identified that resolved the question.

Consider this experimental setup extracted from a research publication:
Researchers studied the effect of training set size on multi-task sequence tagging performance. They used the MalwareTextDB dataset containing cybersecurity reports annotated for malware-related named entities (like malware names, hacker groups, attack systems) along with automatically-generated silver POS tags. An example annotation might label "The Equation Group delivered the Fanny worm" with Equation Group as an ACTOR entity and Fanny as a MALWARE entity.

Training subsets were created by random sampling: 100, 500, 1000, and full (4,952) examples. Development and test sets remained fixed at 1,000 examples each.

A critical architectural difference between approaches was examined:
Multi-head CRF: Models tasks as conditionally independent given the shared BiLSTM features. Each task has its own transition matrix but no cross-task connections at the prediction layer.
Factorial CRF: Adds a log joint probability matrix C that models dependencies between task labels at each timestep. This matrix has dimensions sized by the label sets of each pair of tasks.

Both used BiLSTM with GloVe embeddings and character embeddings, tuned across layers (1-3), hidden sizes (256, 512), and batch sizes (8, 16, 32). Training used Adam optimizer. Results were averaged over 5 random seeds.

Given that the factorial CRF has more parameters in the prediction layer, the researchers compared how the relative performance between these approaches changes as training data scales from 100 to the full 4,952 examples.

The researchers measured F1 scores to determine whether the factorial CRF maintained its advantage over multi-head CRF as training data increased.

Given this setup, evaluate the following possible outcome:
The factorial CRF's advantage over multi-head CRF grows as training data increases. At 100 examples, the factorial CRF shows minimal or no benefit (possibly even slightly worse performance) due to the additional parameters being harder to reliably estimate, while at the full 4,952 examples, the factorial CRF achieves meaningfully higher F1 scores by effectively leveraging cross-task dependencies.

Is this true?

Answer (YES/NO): NO